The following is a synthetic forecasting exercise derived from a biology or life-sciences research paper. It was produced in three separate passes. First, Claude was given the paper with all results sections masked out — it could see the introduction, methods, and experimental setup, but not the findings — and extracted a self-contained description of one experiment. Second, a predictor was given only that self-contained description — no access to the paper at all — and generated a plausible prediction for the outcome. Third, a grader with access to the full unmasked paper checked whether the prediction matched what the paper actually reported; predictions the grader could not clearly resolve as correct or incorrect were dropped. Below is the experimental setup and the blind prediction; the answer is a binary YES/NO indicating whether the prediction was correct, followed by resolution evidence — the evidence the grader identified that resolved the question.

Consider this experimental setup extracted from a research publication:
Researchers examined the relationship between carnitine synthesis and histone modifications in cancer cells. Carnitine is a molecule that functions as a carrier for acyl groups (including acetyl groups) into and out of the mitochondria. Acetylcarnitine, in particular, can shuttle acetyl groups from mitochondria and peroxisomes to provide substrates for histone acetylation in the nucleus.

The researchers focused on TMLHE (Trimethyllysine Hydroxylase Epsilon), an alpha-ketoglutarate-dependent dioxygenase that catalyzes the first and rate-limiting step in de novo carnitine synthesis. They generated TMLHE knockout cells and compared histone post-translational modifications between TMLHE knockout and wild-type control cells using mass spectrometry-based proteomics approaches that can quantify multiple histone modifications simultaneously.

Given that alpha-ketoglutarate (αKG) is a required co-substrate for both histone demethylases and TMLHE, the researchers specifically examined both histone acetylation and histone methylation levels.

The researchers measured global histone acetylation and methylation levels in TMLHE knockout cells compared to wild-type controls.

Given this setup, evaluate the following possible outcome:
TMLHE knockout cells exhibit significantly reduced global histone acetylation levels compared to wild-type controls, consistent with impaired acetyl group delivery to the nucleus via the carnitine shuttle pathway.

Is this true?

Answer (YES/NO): YES